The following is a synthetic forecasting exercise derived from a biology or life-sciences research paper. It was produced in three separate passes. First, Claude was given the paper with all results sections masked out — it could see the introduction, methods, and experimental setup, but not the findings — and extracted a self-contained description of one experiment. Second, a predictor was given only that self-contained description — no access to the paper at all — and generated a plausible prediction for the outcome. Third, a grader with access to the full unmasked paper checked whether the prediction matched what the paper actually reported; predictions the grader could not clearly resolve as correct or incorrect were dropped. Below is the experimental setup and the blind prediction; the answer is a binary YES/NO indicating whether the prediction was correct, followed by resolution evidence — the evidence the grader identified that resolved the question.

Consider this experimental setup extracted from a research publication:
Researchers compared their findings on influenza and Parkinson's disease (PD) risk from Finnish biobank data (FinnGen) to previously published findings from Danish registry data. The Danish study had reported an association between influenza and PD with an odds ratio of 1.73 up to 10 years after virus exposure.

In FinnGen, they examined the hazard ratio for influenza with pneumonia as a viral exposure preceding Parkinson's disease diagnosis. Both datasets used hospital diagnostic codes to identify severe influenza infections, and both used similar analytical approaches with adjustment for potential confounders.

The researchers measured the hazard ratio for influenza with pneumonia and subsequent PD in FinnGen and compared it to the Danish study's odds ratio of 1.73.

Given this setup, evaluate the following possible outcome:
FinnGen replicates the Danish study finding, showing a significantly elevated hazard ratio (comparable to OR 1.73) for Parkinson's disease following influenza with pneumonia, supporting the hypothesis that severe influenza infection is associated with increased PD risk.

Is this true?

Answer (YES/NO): YES